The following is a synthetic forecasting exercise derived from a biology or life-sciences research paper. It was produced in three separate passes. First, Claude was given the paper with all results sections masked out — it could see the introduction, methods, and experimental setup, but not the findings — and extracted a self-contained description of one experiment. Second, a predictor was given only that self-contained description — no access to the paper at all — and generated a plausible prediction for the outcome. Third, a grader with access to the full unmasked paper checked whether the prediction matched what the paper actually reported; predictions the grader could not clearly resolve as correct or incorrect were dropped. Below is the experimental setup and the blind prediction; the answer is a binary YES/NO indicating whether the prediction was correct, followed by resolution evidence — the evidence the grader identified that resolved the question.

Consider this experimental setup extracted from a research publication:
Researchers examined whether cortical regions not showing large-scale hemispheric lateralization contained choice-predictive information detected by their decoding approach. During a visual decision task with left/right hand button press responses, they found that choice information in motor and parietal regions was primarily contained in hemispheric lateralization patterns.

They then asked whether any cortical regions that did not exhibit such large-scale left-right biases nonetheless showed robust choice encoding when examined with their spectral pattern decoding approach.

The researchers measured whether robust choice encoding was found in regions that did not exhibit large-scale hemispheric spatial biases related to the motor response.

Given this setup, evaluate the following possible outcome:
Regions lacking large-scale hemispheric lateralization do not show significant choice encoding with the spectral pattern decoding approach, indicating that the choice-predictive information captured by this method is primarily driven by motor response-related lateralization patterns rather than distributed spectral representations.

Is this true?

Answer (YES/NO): YES